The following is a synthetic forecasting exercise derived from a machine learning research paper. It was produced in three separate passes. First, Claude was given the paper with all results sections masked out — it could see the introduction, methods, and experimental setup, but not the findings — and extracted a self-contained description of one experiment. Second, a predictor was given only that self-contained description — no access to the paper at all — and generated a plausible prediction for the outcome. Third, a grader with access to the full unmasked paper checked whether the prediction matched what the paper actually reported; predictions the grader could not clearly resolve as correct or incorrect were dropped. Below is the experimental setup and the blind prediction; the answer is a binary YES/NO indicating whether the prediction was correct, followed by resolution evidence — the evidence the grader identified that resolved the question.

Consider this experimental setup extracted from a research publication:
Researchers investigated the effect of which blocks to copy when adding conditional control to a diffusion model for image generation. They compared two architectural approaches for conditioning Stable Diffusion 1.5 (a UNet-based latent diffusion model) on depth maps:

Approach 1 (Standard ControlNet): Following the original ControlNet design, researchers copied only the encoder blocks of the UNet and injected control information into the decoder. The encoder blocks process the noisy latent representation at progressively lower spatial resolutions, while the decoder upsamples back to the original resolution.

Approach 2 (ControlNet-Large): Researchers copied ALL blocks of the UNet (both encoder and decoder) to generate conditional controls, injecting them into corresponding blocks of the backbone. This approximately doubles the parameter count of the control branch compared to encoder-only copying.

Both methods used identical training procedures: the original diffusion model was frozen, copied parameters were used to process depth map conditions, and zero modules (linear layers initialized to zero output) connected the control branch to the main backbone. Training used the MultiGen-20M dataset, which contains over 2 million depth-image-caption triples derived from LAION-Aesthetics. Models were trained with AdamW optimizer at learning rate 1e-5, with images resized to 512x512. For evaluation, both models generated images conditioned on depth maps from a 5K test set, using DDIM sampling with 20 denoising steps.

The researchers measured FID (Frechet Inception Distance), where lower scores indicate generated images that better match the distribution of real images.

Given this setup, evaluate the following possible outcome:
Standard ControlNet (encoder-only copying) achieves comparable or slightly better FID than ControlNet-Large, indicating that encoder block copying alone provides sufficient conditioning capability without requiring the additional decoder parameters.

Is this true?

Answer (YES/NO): NO